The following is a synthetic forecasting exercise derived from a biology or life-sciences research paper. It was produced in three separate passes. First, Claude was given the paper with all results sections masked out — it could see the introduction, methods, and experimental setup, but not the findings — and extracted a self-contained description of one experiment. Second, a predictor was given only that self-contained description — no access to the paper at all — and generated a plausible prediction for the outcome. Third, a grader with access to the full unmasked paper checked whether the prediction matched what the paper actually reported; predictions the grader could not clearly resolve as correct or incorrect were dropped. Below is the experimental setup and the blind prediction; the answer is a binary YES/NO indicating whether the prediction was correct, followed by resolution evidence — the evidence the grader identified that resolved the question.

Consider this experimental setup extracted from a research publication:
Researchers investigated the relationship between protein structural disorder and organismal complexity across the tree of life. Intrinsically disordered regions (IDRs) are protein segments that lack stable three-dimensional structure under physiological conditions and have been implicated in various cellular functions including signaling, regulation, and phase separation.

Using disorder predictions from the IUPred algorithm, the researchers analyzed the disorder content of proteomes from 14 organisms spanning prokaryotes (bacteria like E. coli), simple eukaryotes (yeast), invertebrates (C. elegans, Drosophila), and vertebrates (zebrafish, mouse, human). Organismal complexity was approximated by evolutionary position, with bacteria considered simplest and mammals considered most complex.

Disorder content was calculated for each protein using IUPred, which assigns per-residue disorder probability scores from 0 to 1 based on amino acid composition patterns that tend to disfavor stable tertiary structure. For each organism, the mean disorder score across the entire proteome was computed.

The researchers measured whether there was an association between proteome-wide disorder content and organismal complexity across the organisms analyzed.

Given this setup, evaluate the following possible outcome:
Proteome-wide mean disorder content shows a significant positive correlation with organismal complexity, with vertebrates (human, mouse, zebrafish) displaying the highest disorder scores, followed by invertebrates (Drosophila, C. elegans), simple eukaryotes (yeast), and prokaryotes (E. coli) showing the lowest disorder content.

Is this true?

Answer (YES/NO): YES